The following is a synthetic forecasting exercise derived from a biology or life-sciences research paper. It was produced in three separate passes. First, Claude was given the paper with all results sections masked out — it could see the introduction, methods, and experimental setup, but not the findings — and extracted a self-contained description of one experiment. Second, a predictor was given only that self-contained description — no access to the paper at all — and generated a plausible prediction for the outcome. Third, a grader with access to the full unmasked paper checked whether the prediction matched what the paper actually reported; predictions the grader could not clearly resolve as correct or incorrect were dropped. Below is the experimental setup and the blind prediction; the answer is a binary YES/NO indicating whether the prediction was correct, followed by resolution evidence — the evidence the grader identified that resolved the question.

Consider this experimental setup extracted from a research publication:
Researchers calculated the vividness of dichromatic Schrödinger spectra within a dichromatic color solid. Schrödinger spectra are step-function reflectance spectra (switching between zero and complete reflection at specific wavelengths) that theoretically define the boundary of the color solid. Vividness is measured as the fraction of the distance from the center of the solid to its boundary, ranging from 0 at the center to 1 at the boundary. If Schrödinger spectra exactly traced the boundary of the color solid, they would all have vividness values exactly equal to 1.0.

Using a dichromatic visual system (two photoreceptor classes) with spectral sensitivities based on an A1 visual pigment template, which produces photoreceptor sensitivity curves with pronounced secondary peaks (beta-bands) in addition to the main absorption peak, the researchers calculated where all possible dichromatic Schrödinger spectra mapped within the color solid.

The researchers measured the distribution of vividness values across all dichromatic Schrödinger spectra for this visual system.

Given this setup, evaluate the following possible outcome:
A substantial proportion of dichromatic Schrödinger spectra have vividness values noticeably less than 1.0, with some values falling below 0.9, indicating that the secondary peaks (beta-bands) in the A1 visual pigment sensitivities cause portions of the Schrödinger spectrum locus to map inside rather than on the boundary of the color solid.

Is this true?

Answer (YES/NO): YES